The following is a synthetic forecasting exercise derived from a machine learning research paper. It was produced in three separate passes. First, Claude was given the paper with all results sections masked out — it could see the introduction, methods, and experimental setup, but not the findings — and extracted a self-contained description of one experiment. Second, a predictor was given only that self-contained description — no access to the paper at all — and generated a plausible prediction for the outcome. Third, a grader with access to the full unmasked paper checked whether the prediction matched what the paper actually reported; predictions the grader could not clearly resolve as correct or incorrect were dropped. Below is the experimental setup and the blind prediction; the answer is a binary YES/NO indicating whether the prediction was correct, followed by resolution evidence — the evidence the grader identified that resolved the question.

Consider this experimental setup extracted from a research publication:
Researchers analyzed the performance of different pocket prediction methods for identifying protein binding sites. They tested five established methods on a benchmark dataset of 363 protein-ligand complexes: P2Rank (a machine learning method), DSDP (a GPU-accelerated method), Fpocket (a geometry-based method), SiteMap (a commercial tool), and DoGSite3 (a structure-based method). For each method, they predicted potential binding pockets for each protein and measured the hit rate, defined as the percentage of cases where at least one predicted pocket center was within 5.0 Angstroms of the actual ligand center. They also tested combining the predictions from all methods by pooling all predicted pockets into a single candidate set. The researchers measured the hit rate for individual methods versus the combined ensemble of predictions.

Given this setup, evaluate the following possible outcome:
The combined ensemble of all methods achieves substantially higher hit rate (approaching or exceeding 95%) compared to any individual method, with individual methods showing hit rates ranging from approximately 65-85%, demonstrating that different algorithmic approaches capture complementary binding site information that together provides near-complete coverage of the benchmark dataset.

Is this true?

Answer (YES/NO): NO